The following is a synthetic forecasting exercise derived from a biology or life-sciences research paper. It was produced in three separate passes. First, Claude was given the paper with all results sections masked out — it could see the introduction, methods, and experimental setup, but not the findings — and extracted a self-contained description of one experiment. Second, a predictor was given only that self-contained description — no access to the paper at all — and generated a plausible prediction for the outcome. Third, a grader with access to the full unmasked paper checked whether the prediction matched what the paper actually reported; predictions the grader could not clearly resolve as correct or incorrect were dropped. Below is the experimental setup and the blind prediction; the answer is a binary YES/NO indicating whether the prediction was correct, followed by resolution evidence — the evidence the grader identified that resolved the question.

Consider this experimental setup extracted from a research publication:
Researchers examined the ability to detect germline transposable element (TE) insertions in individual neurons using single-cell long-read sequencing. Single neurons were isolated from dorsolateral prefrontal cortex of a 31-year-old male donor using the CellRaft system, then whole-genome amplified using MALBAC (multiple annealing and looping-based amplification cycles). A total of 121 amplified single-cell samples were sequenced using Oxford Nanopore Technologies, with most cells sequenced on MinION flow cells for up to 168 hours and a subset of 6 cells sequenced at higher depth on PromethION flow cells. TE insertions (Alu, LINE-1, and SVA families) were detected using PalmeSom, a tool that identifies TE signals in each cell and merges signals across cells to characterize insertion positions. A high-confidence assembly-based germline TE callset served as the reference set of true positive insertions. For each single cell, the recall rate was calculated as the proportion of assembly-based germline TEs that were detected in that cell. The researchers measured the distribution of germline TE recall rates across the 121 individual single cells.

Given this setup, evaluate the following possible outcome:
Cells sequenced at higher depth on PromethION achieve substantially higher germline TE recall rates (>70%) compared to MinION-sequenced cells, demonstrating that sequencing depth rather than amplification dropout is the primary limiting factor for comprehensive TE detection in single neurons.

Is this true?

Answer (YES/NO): NO